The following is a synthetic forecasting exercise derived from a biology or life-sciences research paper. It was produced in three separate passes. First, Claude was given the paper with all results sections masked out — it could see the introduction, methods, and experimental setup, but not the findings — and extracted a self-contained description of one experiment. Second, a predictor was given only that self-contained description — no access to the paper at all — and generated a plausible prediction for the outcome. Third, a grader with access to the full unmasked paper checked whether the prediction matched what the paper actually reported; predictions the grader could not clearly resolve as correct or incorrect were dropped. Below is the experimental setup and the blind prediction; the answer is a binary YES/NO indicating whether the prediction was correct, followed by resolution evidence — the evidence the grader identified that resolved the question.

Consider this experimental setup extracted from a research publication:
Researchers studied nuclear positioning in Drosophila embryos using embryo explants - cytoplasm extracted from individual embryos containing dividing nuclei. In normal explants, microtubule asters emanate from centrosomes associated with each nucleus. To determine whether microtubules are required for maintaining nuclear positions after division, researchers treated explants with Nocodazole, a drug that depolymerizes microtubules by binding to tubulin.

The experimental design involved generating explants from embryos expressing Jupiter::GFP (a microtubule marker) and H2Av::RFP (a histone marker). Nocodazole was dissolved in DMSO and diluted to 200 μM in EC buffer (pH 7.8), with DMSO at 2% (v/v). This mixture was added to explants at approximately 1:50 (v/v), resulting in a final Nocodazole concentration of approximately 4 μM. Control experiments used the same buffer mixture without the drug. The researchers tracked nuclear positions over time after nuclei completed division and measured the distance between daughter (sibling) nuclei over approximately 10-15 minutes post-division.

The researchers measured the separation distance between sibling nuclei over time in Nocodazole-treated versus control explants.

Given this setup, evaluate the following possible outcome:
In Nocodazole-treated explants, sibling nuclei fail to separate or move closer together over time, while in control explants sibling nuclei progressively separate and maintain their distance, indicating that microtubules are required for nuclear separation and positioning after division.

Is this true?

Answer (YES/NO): YES